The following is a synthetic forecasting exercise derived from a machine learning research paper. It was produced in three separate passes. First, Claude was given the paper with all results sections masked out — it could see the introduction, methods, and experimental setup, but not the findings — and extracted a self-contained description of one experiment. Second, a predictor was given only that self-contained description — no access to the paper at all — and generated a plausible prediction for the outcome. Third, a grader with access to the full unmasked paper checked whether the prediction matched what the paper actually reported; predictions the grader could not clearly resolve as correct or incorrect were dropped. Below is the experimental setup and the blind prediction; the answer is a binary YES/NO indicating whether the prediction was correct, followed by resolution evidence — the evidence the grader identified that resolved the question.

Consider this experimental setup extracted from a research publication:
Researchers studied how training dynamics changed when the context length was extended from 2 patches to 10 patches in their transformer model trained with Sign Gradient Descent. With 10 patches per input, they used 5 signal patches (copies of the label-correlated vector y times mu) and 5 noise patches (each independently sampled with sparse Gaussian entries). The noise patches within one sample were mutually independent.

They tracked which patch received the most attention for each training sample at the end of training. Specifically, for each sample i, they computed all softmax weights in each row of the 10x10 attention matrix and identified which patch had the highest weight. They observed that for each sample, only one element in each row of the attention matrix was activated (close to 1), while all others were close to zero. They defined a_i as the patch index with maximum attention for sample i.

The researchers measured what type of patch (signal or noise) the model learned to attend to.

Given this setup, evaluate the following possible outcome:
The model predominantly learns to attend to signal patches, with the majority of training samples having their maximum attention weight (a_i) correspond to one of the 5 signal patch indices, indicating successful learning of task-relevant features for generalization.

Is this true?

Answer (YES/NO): NO